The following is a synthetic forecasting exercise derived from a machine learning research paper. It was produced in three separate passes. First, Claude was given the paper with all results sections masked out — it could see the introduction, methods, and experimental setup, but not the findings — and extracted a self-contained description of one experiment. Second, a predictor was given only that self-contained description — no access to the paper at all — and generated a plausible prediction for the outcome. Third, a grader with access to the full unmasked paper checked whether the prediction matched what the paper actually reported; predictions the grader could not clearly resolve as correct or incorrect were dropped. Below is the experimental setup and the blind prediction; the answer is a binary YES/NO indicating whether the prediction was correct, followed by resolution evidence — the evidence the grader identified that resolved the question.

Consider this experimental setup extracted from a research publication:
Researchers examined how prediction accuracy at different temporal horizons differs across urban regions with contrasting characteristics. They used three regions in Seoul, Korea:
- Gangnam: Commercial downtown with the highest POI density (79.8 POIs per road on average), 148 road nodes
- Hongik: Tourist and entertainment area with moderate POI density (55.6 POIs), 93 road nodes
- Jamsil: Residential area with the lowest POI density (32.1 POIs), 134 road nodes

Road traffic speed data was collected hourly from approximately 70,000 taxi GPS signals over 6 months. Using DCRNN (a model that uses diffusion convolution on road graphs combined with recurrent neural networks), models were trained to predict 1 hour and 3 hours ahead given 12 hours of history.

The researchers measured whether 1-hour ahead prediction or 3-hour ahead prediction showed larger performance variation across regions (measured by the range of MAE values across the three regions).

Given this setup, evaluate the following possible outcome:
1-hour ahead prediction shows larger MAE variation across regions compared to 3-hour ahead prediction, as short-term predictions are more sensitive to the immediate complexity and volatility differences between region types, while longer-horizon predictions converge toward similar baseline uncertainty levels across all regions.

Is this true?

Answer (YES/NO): YES